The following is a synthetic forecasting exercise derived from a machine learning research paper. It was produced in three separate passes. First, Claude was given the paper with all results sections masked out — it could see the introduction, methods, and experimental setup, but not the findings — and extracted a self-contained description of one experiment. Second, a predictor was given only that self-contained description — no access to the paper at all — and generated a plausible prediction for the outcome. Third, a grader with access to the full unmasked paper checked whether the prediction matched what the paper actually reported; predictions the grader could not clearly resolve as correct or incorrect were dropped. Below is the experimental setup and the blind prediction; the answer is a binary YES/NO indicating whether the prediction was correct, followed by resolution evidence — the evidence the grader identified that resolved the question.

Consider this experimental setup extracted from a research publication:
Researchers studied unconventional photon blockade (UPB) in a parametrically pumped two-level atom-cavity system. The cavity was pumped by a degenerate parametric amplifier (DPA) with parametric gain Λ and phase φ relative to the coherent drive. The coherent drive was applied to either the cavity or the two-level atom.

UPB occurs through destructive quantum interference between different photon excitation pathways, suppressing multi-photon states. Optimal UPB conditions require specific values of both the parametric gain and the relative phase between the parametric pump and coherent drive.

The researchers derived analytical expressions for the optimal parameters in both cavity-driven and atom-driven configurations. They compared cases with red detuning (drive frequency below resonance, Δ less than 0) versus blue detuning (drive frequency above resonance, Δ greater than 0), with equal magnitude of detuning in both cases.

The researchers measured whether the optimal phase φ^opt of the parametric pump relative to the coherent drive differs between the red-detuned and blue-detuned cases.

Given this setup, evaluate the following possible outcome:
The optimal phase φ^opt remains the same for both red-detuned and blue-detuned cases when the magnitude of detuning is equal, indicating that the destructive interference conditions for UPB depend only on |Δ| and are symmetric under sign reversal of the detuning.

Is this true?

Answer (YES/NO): NO